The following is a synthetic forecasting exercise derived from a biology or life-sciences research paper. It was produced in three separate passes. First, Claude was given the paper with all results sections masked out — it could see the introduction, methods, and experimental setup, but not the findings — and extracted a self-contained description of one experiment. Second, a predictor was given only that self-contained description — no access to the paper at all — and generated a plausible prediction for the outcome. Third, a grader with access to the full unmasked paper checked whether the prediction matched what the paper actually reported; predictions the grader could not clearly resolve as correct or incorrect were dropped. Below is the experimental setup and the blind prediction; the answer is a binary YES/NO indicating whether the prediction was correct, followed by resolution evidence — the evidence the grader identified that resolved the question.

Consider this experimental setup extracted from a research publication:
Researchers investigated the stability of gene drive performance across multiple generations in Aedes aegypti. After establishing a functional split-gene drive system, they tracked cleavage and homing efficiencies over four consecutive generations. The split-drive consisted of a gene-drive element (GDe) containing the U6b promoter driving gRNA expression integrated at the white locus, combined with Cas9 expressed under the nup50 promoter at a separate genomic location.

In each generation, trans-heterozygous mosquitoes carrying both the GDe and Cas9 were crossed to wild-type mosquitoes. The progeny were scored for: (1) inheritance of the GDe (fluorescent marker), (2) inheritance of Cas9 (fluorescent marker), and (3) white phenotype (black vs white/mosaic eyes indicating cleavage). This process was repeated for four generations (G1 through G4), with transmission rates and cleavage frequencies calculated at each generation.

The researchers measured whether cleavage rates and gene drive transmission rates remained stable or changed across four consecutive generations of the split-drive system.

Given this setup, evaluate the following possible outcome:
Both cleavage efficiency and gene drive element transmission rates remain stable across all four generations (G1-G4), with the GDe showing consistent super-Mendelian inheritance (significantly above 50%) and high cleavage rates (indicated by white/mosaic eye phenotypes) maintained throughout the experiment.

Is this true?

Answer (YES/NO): YES